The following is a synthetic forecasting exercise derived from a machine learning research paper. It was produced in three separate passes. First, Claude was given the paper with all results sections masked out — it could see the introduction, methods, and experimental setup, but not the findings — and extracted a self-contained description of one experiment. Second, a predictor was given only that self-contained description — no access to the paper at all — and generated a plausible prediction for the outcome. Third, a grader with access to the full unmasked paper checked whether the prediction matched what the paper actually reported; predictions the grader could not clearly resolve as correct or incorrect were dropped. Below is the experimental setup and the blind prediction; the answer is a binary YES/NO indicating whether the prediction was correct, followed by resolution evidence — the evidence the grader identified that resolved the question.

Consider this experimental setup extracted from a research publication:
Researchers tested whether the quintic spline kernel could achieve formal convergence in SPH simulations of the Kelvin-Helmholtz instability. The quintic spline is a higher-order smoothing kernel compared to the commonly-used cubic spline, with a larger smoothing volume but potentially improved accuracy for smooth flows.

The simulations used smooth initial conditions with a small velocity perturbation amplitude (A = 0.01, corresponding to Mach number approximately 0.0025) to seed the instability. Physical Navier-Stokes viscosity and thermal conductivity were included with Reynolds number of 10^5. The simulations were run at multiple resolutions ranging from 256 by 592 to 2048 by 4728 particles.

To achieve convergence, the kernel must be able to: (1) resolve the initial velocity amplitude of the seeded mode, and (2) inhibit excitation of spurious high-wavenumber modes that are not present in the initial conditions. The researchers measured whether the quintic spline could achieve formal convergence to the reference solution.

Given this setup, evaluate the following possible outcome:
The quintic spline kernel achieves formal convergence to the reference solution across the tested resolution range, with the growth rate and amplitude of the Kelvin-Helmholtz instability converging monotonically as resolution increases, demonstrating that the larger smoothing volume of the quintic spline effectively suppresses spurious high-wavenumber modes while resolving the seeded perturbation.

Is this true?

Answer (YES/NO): NO